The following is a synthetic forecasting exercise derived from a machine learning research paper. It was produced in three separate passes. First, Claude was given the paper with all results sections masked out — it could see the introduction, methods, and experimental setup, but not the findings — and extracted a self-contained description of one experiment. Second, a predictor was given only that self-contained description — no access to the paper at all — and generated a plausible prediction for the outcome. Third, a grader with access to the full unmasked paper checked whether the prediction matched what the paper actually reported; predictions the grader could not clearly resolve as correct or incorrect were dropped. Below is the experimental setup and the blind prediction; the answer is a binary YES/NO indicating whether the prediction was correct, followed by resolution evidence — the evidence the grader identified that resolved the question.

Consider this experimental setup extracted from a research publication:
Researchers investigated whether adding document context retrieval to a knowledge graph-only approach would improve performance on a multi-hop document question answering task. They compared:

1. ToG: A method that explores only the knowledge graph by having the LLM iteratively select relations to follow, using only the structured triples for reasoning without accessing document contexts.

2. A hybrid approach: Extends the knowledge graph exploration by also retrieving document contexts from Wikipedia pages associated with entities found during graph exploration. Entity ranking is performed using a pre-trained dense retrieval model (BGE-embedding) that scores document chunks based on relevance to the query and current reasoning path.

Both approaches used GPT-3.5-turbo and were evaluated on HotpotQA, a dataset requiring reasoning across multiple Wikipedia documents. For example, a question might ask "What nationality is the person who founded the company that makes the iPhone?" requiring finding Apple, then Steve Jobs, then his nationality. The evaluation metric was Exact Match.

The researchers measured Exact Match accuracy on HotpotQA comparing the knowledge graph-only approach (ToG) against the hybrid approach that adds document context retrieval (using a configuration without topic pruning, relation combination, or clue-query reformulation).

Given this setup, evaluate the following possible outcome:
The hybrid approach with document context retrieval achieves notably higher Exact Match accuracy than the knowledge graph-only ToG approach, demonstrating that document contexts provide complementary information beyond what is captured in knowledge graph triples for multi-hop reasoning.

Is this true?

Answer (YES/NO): YES